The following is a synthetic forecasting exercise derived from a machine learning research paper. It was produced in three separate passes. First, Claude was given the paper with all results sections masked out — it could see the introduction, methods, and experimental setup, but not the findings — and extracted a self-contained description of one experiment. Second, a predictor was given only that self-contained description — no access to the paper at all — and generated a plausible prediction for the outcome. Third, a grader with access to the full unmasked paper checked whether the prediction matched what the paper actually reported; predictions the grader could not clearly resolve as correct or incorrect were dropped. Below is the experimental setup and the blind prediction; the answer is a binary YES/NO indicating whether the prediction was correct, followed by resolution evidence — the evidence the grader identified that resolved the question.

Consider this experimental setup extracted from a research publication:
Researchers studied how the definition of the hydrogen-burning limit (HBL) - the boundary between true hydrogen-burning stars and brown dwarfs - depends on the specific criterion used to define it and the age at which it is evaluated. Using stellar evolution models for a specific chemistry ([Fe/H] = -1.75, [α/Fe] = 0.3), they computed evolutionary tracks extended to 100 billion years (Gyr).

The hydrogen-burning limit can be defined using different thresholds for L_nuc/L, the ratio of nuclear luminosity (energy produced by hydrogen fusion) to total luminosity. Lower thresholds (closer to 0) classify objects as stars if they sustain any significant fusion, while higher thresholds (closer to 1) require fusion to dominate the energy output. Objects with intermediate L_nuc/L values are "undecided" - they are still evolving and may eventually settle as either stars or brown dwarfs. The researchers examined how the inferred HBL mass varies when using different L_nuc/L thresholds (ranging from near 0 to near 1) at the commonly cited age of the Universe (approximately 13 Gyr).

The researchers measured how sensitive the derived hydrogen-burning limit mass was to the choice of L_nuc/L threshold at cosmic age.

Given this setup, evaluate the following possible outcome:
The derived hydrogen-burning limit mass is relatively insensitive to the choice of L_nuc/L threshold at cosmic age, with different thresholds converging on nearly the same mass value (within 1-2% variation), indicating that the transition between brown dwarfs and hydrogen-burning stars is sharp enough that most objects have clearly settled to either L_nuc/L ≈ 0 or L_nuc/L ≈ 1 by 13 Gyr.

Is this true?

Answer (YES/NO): NO